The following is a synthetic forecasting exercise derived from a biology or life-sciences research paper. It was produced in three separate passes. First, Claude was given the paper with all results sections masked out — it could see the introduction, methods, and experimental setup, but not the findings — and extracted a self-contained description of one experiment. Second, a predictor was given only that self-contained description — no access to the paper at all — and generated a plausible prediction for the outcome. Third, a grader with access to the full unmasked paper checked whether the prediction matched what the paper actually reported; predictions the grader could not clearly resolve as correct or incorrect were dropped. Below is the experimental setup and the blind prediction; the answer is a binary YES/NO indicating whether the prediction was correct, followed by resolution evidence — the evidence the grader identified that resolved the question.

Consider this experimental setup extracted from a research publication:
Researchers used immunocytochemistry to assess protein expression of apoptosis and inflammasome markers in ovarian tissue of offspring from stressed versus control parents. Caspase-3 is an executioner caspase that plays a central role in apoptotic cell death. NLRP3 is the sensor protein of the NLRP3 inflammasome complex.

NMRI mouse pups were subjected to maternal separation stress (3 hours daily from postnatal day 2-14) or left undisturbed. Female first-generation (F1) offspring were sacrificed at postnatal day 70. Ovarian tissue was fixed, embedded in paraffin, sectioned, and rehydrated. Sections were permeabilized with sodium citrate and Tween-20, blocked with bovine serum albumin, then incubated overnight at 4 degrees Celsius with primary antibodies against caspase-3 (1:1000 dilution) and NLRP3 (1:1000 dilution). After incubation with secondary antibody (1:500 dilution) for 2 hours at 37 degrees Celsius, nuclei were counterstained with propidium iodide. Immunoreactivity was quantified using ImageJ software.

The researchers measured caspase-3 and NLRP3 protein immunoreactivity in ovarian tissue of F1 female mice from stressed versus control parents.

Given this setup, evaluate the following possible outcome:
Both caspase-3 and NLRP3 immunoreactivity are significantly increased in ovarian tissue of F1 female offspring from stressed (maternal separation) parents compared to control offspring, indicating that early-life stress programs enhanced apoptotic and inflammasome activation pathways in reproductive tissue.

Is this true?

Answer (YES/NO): YES